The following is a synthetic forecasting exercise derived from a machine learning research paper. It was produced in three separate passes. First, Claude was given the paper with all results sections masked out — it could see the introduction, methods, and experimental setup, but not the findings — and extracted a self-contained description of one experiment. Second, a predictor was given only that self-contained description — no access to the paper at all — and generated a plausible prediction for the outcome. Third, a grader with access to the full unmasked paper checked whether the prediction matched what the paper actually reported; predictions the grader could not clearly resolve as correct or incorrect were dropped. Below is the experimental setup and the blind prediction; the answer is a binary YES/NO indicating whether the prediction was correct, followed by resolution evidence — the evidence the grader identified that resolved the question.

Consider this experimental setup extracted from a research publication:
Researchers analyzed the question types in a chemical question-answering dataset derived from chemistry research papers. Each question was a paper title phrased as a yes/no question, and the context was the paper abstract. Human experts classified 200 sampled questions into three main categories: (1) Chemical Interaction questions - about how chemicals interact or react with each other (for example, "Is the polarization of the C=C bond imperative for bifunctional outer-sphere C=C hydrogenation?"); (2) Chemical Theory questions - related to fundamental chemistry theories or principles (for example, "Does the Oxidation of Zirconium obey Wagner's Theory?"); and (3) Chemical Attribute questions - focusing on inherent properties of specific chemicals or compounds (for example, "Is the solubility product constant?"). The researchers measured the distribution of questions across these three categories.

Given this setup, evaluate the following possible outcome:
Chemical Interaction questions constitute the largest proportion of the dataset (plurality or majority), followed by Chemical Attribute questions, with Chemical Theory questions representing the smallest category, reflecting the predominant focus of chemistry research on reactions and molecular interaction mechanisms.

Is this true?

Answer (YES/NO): NO